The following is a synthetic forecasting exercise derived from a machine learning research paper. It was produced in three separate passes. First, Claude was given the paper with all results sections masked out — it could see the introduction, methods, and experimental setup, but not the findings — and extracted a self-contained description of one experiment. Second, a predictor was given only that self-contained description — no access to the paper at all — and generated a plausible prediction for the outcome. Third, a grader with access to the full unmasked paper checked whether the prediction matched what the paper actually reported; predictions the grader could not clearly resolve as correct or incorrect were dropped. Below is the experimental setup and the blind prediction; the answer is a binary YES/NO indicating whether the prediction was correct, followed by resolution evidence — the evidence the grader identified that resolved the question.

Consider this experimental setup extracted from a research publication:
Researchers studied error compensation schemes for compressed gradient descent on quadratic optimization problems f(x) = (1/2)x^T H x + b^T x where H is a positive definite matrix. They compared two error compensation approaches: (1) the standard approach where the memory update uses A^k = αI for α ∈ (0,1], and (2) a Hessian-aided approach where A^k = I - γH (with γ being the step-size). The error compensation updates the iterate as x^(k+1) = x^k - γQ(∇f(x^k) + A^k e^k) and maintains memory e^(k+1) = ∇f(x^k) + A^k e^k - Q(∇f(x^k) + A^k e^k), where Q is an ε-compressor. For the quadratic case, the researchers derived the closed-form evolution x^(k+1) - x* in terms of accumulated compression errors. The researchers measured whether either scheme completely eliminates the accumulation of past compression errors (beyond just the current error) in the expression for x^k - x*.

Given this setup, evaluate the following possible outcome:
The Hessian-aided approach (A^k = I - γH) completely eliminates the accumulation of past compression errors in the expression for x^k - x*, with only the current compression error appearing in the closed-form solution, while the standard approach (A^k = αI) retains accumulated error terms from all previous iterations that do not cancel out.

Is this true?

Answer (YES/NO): YES